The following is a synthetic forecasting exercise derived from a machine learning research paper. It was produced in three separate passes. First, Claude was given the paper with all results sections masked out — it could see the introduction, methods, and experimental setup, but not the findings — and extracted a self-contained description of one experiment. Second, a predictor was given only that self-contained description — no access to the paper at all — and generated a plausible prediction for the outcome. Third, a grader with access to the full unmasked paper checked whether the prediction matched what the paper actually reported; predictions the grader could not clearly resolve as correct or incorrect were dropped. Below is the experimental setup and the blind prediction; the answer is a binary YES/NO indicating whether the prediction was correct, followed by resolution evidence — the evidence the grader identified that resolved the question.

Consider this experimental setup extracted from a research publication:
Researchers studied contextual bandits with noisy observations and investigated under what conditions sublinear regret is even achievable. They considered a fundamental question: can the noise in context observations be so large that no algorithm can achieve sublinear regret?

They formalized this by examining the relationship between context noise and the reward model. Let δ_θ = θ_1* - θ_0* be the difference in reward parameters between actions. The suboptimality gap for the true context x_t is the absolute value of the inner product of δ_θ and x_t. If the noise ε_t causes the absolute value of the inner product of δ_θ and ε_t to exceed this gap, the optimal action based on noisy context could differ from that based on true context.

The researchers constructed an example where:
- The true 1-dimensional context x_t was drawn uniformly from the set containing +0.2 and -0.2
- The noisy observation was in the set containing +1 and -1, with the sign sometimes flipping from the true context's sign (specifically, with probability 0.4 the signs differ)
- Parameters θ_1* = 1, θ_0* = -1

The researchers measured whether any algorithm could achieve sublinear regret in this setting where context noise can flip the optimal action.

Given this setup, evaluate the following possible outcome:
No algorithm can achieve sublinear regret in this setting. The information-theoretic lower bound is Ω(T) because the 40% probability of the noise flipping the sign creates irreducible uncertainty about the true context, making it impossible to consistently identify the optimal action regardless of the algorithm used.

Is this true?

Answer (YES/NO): YES